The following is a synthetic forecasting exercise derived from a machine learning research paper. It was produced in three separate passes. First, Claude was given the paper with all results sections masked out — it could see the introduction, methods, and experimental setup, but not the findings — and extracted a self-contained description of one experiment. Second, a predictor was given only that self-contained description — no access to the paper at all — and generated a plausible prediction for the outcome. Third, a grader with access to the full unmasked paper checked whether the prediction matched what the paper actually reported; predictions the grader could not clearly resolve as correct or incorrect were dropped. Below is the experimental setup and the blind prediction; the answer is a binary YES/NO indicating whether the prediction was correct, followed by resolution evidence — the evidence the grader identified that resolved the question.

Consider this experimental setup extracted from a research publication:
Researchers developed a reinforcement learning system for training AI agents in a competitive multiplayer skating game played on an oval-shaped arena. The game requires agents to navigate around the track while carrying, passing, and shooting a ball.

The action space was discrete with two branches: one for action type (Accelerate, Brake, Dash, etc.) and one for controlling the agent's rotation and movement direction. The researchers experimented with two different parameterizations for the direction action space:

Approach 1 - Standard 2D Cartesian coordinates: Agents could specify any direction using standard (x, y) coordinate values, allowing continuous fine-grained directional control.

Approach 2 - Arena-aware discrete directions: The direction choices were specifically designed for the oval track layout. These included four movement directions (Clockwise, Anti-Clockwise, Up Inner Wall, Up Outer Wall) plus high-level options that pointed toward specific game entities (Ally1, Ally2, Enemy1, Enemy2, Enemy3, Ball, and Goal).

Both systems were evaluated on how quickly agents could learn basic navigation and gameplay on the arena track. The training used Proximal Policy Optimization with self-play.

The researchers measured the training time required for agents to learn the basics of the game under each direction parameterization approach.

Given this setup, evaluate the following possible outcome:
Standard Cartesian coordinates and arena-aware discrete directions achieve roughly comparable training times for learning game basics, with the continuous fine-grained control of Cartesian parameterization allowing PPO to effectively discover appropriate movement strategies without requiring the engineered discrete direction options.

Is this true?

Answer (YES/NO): NO